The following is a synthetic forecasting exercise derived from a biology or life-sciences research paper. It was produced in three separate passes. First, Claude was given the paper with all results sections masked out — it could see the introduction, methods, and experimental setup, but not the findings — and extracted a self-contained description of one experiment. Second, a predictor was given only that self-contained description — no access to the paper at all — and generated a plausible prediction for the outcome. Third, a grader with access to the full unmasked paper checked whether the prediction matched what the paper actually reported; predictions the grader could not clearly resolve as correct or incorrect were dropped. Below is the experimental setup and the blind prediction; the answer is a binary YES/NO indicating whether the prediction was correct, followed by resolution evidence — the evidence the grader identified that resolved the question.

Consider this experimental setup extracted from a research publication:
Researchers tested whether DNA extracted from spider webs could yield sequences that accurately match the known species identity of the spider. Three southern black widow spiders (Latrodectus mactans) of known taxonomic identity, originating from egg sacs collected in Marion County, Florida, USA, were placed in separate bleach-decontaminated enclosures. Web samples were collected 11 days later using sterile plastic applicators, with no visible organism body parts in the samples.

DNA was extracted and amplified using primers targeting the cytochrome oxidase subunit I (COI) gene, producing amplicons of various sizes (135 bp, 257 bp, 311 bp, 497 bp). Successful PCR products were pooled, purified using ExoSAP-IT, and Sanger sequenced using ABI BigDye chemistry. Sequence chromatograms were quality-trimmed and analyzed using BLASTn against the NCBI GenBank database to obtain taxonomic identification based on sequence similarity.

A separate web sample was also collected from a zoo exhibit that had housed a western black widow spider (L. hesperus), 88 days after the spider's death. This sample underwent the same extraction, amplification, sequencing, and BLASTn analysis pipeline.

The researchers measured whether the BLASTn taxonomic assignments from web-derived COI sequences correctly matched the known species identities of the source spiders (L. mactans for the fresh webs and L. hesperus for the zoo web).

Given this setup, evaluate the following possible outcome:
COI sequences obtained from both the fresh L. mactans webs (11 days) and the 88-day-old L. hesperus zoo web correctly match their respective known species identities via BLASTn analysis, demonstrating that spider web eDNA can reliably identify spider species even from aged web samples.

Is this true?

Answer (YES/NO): YES